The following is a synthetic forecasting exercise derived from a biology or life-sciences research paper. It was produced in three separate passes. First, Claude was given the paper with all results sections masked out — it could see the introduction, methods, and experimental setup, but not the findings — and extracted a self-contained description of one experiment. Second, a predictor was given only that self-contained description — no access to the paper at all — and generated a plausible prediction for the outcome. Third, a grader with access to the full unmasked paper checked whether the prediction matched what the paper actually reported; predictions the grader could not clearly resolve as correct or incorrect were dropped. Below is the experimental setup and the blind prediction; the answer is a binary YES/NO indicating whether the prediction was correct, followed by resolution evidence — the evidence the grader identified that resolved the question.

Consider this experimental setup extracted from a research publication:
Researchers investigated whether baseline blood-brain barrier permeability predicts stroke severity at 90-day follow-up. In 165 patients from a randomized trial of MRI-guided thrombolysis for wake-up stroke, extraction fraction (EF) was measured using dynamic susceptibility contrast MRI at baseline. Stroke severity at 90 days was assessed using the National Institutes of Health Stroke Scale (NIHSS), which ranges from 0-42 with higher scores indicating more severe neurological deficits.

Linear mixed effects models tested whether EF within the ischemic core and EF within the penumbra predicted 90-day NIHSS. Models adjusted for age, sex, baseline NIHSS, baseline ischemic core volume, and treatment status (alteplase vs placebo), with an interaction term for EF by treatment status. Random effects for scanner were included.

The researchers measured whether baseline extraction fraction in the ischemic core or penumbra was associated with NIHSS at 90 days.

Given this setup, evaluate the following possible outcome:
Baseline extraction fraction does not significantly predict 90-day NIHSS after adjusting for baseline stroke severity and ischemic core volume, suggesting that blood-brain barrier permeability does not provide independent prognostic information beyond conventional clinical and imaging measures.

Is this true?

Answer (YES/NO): YES